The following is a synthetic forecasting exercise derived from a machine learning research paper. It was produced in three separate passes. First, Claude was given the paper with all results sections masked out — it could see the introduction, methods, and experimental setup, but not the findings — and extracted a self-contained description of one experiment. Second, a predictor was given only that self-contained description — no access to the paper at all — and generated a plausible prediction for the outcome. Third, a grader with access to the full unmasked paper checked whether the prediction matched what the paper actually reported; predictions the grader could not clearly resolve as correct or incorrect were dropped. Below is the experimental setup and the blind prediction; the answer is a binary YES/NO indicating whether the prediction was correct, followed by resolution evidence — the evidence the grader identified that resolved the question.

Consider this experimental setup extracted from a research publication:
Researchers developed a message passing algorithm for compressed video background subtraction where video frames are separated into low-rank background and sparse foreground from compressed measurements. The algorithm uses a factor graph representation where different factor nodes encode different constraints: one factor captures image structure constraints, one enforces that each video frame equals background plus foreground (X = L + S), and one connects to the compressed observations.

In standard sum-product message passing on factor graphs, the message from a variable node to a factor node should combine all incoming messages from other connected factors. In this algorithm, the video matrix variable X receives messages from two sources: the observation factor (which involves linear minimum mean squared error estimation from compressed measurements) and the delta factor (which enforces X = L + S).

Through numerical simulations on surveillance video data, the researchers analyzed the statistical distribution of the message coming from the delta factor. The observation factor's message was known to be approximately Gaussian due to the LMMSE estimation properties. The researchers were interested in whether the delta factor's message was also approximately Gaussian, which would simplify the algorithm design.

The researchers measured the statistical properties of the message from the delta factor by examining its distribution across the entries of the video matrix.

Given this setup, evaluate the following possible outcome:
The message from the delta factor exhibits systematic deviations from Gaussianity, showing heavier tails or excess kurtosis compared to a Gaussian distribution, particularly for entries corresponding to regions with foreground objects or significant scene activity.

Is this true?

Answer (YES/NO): NO